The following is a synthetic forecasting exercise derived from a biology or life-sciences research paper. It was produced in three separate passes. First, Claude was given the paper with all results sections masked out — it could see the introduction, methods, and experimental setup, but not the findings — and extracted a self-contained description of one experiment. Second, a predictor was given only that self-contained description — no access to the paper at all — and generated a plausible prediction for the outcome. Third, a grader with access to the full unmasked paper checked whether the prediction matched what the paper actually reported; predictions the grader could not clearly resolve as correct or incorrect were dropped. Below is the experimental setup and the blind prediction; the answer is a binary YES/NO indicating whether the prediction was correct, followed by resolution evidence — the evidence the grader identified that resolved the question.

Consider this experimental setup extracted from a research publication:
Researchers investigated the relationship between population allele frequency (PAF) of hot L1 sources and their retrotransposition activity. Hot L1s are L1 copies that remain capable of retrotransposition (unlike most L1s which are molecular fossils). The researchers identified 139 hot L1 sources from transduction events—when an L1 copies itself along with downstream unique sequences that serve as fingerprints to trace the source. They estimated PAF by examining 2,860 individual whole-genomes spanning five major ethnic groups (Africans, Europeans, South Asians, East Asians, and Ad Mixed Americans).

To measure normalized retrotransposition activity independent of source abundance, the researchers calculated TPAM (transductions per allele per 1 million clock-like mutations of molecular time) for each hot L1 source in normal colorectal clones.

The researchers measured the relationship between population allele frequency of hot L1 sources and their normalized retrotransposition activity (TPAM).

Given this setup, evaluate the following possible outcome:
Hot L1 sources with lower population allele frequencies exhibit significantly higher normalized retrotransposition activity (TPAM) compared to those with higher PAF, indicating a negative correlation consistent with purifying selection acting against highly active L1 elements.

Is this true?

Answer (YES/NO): YES